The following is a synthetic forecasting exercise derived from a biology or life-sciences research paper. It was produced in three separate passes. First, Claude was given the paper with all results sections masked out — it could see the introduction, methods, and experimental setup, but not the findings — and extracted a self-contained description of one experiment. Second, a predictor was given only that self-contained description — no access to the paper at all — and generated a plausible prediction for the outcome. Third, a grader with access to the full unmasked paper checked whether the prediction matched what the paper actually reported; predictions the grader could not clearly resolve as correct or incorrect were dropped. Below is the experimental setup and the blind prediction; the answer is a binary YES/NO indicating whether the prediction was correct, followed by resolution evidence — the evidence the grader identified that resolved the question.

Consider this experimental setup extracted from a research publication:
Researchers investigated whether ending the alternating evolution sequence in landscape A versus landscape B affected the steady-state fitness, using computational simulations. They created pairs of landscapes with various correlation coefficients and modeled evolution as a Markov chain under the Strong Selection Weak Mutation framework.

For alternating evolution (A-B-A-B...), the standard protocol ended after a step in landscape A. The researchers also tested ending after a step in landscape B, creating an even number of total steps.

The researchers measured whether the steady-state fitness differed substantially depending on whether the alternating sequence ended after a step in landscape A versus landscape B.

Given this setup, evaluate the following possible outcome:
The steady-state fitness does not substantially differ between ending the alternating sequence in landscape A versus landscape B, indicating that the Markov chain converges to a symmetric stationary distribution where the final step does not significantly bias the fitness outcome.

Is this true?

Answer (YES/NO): NO